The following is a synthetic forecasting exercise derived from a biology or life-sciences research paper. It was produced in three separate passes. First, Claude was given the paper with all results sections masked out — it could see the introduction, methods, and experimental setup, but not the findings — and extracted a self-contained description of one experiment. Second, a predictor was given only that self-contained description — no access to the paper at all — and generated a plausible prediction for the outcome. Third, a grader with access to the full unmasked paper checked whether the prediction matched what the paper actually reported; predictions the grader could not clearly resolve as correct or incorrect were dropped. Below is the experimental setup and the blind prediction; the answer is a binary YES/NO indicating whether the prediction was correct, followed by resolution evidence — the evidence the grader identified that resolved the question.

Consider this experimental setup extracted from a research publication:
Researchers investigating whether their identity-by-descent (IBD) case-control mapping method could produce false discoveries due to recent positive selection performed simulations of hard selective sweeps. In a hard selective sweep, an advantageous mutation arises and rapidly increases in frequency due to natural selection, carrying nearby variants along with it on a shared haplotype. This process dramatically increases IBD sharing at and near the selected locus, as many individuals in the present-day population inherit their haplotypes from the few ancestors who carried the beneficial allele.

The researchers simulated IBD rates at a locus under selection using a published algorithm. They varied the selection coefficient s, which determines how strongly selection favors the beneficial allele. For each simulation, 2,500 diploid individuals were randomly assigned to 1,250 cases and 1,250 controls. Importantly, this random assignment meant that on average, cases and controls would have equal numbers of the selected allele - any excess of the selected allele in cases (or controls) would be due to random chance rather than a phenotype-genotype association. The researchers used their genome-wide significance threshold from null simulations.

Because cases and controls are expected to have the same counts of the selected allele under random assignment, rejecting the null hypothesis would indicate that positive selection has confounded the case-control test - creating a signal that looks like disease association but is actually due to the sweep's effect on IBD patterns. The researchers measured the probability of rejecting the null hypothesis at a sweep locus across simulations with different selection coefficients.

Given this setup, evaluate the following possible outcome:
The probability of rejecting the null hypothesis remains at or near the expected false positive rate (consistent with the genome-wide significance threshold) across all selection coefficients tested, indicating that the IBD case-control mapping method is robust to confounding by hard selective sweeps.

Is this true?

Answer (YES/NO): NO